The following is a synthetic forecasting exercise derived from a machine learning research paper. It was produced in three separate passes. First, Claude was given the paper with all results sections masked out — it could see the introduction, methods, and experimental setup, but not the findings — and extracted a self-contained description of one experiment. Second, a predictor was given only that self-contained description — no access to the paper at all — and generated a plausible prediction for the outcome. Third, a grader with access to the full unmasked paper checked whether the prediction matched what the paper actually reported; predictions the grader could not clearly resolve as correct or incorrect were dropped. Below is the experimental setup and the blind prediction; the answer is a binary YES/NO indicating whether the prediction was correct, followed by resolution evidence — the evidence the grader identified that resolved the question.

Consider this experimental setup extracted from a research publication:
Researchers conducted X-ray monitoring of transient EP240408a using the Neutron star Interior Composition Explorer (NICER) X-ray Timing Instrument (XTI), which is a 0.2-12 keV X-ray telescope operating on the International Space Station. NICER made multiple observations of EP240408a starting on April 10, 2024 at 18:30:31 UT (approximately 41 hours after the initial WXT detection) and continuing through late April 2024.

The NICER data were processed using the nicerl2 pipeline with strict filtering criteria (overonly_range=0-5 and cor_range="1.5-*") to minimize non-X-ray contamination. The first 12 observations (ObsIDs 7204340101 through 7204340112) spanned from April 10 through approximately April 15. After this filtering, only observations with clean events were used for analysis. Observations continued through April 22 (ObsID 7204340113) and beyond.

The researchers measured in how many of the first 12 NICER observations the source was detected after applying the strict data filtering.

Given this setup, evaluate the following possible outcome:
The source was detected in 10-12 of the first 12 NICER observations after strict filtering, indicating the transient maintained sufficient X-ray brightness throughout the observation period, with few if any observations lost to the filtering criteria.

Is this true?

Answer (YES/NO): NO